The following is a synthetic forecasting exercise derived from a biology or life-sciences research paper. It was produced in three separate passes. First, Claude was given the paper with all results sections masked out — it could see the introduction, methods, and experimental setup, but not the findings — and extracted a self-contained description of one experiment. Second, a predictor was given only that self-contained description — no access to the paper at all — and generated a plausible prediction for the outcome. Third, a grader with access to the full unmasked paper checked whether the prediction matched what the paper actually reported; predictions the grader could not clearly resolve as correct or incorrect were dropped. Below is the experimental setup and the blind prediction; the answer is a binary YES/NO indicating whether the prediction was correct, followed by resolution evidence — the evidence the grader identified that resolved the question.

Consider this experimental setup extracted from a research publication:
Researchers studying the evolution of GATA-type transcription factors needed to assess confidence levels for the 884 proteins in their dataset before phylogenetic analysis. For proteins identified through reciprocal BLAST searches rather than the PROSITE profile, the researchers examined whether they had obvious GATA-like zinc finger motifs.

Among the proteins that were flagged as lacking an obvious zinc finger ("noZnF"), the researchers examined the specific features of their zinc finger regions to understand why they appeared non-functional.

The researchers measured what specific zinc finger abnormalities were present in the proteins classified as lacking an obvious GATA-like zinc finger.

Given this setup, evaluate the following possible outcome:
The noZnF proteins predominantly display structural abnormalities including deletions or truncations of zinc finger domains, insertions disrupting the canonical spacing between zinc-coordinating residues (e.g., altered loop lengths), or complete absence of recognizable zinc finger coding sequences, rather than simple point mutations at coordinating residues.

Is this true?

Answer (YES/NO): NO